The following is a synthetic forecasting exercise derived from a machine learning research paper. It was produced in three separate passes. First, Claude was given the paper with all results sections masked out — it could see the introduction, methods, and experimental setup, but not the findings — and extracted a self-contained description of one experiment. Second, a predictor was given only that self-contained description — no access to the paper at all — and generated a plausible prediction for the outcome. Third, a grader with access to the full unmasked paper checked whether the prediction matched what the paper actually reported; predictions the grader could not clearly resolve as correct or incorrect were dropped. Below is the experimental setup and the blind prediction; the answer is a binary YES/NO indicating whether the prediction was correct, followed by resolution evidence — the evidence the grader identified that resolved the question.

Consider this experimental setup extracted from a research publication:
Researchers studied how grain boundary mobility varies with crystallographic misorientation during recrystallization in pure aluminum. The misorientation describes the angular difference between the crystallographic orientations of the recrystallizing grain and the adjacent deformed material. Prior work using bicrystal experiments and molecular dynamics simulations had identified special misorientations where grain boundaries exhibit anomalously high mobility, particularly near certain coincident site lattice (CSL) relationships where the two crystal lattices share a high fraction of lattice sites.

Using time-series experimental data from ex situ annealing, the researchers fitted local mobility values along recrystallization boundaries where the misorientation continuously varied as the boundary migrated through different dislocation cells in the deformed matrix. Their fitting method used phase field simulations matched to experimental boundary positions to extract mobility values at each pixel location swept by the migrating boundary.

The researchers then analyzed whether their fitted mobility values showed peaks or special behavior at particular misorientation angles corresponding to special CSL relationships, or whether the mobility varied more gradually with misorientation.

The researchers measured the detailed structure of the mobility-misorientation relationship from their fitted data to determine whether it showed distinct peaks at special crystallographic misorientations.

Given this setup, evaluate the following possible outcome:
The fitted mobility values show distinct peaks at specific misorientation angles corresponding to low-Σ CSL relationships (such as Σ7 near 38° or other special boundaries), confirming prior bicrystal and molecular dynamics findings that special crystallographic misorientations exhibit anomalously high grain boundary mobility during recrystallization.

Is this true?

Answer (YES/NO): NO